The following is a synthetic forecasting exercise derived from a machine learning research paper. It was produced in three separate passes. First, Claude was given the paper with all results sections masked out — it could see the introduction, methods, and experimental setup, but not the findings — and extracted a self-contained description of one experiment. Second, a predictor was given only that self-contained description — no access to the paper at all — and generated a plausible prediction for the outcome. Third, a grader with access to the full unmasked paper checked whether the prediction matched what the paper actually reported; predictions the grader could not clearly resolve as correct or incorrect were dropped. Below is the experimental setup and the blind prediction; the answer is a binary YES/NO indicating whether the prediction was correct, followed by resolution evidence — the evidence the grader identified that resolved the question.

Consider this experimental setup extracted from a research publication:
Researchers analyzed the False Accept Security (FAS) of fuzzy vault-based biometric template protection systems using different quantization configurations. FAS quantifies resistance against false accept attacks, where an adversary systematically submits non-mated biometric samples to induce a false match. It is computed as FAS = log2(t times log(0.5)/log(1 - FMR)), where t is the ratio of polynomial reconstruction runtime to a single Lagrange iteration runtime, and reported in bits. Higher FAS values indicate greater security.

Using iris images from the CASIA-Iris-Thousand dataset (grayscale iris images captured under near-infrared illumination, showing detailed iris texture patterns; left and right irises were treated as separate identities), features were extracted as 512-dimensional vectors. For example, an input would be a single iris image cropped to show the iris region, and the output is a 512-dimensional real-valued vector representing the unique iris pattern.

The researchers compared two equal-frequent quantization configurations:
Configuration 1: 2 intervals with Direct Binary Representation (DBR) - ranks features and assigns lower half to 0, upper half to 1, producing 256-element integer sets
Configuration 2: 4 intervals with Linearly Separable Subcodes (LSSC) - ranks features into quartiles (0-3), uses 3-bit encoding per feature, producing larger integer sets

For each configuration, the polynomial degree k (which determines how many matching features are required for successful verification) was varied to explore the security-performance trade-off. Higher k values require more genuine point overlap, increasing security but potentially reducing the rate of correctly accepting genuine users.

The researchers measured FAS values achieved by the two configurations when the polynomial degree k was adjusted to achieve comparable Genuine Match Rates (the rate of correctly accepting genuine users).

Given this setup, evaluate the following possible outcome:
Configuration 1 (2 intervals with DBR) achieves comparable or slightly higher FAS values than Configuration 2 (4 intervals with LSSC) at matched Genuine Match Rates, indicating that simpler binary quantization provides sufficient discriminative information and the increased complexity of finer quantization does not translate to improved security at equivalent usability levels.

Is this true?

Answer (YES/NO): NO